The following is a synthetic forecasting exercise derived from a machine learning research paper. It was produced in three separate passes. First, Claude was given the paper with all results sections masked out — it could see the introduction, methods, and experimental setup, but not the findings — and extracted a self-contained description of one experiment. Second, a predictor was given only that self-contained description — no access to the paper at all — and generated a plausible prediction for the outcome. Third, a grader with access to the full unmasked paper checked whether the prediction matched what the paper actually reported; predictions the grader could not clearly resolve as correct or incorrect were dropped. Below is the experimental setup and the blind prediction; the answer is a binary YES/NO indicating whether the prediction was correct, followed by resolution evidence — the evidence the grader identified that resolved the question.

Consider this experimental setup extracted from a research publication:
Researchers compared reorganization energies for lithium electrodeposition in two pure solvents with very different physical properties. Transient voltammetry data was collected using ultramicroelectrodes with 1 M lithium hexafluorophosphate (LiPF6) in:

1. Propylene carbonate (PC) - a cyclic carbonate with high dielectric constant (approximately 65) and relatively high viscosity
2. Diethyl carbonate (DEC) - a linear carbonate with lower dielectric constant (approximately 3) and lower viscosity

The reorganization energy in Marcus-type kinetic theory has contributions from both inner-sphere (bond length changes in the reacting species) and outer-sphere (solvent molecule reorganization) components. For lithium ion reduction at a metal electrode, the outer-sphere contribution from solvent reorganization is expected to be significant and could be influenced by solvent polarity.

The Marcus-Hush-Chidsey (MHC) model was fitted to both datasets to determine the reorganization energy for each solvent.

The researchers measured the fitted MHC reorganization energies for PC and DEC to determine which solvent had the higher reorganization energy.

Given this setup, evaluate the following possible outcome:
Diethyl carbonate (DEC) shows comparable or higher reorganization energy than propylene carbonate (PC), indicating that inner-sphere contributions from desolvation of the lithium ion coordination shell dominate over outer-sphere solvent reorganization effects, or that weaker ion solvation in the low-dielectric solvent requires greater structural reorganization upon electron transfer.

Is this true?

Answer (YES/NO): YES